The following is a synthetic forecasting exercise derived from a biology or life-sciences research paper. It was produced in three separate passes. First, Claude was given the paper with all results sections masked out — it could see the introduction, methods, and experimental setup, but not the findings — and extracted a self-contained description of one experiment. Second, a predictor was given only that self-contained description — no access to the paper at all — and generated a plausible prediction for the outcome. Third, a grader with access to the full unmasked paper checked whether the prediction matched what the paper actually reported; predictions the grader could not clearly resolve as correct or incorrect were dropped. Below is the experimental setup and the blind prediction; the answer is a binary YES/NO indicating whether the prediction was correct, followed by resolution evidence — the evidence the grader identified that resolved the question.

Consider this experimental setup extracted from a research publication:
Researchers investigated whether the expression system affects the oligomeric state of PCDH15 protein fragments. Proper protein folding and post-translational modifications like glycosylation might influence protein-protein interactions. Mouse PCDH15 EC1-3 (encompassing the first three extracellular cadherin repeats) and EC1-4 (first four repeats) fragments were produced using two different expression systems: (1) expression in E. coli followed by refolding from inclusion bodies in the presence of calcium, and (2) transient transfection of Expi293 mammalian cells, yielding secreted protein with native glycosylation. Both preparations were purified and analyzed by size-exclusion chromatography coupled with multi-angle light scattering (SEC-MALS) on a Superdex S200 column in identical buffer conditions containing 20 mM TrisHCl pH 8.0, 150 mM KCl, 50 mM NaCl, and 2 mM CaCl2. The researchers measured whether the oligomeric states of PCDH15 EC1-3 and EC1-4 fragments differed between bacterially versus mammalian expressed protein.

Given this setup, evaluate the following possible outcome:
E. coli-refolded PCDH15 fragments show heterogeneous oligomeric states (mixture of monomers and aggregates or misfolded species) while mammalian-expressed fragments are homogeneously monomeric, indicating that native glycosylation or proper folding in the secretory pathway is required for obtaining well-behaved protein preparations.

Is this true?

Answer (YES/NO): NO